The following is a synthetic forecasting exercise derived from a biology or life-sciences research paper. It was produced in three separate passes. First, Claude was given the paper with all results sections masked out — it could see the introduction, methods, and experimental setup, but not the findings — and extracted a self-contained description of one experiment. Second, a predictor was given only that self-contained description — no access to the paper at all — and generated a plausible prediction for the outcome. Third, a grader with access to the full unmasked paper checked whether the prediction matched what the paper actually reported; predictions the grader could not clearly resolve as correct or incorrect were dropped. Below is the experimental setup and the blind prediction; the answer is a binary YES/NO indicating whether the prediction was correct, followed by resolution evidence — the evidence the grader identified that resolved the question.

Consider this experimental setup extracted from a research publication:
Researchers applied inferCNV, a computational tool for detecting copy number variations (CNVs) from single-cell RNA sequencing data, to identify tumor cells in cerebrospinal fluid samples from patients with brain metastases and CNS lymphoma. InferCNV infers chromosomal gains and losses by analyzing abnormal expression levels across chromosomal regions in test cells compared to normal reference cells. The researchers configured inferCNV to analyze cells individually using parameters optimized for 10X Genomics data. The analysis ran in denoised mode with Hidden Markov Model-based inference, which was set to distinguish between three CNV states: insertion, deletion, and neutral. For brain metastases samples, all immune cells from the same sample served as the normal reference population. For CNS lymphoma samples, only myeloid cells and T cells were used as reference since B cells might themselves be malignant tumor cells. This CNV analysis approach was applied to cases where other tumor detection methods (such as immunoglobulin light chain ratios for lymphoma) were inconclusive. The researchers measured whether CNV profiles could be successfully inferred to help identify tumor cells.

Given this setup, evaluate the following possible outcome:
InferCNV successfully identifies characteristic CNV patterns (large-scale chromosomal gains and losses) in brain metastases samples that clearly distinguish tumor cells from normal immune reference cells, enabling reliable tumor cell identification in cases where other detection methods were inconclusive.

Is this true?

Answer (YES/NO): YES